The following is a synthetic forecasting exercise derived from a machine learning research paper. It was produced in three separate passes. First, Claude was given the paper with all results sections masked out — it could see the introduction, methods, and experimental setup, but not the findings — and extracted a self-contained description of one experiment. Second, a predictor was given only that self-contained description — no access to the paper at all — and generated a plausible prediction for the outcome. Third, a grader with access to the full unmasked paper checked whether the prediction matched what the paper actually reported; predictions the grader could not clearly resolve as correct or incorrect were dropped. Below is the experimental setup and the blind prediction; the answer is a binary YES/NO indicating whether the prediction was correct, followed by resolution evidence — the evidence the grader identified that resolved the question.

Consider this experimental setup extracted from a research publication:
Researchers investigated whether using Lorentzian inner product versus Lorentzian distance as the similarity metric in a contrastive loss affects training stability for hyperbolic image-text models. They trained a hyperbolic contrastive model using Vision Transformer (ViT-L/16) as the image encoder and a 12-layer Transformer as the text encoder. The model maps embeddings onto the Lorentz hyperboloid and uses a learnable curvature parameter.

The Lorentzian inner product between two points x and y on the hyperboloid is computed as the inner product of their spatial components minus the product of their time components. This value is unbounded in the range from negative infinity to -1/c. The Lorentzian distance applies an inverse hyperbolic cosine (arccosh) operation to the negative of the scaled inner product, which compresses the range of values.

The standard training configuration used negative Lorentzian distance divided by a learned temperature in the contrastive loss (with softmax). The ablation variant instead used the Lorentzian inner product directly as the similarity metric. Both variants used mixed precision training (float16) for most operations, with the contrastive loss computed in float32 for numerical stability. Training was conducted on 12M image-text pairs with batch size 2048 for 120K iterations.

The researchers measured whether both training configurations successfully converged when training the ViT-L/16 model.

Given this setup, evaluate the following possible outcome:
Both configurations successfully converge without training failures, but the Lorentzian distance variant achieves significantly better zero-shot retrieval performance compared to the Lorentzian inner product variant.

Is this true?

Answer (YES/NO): NO